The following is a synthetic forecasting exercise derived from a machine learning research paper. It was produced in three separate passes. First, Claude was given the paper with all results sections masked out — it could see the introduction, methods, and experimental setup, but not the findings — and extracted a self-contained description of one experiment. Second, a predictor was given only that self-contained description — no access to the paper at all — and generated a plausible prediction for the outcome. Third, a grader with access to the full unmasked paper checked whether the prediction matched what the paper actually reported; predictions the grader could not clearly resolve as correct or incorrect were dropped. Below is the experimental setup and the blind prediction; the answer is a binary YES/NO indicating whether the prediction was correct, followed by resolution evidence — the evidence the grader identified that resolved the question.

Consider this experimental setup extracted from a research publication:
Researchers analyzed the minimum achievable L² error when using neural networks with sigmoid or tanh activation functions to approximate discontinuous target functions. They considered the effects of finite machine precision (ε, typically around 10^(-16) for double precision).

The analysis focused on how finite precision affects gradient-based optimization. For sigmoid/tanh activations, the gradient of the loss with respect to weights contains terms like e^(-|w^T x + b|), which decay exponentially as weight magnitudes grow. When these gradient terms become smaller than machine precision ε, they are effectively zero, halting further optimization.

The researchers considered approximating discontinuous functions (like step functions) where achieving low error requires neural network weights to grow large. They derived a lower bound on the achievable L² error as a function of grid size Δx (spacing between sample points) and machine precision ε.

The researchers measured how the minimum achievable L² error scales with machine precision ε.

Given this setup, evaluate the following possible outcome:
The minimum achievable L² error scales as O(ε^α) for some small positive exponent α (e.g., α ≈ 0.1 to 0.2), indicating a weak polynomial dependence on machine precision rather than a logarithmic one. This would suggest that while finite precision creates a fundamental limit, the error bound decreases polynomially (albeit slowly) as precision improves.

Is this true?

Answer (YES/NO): NO